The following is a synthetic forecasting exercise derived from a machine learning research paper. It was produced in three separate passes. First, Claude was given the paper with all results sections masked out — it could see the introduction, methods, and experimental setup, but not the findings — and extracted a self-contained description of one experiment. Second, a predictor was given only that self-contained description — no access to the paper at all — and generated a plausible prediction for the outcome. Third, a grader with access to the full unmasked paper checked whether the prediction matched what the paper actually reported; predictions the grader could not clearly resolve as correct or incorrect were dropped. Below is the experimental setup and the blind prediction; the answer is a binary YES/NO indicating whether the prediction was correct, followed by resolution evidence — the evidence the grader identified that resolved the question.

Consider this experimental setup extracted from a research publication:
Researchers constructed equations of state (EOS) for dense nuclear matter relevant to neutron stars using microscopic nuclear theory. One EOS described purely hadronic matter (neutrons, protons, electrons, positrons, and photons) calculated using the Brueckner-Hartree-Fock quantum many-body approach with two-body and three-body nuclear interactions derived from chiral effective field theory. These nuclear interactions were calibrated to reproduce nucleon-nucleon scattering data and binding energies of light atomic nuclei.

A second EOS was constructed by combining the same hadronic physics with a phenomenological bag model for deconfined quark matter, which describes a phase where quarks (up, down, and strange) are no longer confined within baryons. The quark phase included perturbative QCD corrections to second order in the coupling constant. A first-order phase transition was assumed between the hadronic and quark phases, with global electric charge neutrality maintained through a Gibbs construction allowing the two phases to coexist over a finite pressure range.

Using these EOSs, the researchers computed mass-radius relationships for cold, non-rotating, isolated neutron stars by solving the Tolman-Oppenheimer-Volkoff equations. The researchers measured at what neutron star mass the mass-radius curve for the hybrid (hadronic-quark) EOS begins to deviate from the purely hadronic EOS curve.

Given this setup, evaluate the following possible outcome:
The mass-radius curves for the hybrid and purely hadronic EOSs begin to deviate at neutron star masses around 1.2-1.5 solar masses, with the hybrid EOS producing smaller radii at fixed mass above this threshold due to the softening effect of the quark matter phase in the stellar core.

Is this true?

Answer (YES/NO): NO